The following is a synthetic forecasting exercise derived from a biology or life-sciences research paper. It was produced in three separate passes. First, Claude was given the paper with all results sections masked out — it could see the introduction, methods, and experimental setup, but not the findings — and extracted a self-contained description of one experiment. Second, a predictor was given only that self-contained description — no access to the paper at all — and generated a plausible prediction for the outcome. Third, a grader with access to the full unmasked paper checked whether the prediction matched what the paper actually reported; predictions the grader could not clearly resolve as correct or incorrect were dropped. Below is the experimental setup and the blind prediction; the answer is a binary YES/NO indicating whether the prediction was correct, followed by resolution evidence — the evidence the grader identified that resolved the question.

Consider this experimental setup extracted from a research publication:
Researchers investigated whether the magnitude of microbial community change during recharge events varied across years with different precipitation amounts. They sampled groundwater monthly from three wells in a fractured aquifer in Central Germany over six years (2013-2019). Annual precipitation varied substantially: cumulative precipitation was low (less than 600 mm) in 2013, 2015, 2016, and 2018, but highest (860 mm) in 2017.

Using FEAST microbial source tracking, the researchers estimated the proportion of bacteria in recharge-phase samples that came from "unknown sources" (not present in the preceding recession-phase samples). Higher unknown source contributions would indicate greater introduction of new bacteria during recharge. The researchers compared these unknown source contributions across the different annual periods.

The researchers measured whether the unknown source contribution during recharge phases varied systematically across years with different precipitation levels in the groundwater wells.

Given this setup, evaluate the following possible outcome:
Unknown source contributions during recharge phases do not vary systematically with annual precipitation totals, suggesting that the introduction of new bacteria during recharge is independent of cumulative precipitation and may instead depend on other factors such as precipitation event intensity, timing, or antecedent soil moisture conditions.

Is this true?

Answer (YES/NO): YES